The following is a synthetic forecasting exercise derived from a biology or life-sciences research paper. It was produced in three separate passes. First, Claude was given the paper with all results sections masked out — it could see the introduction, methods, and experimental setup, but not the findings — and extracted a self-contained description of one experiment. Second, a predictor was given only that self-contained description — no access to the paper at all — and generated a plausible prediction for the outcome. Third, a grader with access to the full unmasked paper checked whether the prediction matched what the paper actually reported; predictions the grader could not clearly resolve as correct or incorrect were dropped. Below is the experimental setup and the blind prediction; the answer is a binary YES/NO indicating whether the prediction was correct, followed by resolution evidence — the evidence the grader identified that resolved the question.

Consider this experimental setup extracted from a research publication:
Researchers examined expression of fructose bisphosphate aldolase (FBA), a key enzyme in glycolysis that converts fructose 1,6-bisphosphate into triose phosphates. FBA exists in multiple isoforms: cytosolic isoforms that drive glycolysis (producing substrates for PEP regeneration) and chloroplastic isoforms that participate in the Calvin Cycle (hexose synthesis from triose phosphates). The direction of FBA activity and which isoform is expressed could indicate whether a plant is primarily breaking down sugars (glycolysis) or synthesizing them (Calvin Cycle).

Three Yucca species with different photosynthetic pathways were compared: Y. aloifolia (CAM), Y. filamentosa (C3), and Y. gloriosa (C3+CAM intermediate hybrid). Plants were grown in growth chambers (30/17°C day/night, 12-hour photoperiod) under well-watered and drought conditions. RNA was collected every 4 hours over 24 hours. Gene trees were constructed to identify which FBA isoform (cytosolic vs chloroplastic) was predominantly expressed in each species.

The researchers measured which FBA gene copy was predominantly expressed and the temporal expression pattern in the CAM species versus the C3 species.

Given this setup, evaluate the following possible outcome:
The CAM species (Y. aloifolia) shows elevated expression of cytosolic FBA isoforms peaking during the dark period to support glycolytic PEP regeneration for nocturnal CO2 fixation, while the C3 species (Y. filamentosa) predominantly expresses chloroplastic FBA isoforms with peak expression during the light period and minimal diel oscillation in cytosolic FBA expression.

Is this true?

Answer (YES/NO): NO